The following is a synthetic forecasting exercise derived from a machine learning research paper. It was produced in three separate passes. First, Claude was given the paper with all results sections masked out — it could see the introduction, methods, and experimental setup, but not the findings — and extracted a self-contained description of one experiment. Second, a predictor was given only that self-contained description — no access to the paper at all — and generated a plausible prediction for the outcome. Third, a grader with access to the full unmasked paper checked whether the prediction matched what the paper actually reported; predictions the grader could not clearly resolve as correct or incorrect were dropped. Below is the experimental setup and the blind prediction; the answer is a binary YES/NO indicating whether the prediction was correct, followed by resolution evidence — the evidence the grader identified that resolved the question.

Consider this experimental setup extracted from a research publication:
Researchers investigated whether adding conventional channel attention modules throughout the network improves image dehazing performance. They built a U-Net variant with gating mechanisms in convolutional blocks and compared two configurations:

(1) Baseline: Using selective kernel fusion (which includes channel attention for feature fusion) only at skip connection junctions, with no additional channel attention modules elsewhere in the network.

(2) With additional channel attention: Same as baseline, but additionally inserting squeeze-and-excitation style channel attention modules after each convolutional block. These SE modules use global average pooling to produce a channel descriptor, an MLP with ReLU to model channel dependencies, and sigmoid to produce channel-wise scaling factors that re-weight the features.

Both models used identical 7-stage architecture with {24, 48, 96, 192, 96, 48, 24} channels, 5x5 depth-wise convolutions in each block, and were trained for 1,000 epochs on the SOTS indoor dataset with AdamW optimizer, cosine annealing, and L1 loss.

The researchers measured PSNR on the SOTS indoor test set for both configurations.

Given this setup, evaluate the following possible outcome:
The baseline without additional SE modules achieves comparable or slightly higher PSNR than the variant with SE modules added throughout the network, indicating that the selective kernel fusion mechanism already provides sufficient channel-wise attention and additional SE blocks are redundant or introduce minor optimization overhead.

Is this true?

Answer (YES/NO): NO